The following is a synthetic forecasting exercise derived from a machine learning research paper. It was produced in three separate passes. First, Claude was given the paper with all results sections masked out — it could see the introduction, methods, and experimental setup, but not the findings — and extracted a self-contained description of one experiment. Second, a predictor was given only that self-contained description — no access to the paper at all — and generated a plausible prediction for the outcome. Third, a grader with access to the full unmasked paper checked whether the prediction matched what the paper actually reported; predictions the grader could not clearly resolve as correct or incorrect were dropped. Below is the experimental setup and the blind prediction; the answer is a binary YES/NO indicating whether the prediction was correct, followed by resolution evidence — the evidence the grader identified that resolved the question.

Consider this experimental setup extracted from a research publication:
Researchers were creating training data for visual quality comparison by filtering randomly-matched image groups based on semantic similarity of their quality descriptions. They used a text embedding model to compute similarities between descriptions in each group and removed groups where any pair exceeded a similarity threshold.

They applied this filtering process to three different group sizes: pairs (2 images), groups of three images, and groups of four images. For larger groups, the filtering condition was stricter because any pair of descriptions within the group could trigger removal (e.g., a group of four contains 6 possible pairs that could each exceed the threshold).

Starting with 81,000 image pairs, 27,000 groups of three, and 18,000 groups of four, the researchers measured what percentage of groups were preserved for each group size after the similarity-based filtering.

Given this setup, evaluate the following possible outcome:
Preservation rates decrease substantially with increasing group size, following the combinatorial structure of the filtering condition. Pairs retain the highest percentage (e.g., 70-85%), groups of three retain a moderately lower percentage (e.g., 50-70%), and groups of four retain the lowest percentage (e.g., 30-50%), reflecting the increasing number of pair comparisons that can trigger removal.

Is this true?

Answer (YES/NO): NO